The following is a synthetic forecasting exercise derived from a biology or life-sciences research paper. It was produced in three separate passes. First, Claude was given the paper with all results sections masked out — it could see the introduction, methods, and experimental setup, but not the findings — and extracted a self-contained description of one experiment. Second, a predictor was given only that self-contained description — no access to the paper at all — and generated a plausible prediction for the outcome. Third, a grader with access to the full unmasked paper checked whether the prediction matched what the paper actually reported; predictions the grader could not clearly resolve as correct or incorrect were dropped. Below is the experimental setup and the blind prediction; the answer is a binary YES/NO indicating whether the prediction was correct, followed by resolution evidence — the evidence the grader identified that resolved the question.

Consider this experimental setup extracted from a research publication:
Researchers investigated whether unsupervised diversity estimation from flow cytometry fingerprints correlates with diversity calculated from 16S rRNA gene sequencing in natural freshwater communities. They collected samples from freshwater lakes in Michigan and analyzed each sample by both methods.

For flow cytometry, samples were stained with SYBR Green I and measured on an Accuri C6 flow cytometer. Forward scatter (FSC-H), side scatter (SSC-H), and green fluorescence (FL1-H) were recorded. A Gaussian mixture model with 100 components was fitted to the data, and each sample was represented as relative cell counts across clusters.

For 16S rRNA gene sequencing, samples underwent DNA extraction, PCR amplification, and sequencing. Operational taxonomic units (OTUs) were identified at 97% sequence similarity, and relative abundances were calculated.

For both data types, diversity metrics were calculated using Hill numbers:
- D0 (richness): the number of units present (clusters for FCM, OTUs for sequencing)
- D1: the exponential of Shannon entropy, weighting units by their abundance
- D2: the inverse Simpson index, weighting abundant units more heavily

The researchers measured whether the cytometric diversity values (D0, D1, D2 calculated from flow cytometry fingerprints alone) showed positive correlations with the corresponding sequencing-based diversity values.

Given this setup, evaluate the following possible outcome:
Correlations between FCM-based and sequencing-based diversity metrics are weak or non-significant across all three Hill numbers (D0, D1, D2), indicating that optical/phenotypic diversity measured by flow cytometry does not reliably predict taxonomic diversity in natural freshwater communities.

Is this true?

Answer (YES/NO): NO